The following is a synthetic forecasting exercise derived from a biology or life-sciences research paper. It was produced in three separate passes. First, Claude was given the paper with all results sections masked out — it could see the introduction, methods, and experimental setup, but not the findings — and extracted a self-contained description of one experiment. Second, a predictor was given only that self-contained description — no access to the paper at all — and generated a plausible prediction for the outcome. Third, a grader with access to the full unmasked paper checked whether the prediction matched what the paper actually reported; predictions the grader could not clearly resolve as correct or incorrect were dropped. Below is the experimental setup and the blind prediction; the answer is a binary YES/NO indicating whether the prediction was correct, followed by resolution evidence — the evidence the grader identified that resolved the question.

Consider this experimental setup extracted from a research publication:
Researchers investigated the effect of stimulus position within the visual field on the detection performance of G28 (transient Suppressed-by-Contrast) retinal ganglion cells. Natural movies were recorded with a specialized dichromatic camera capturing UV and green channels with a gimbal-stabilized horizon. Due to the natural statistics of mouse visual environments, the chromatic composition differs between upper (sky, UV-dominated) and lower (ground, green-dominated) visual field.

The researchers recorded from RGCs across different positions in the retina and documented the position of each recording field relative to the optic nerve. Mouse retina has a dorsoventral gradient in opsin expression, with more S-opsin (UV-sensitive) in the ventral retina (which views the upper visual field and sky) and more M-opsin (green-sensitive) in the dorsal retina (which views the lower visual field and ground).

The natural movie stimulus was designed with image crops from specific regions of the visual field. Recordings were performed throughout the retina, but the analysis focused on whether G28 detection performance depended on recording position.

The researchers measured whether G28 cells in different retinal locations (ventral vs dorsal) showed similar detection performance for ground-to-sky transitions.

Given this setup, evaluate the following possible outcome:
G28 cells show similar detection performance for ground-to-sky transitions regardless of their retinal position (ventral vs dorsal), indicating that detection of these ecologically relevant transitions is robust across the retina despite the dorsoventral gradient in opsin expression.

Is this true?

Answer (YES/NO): YES